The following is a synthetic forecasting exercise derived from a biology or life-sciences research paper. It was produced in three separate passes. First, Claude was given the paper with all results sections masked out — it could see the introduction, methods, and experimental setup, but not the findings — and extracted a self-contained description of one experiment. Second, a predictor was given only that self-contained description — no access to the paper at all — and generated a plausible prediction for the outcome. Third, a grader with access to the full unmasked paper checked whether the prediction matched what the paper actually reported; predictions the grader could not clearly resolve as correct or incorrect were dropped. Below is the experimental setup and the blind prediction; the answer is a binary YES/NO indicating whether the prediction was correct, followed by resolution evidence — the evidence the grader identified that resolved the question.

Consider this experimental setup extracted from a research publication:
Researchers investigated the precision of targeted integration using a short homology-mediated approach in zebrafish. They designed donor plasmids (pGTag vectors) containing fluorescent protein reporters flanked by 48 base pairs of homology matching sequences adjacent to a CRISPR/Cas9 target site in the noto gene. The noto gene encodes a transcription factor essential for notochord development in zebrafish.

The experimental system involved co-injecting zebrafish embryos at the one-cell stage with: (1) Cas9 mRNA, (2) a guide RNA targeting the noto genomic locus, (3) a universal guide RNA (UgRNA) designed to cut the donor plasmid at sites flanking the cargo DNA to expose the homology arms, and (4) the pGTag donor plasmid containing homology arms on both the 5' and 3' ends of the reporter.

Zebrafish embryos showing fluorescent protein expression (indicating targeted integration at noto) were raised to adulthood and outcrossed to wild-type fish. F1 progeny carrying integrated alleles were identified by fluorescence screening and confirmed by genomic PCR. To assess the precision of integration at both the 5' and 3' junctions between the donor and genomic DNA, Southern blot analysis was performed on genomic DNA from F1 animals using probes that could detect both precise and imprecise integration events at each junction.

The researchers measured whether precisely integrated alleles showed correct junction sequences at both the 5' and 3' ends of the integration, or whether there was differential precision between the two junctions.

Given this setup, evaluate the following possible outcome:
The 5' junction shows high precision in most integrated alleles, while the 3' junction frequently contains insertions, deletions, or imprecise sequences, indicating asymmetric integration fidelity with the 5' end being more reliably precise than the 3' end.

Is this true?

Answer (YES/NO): YES